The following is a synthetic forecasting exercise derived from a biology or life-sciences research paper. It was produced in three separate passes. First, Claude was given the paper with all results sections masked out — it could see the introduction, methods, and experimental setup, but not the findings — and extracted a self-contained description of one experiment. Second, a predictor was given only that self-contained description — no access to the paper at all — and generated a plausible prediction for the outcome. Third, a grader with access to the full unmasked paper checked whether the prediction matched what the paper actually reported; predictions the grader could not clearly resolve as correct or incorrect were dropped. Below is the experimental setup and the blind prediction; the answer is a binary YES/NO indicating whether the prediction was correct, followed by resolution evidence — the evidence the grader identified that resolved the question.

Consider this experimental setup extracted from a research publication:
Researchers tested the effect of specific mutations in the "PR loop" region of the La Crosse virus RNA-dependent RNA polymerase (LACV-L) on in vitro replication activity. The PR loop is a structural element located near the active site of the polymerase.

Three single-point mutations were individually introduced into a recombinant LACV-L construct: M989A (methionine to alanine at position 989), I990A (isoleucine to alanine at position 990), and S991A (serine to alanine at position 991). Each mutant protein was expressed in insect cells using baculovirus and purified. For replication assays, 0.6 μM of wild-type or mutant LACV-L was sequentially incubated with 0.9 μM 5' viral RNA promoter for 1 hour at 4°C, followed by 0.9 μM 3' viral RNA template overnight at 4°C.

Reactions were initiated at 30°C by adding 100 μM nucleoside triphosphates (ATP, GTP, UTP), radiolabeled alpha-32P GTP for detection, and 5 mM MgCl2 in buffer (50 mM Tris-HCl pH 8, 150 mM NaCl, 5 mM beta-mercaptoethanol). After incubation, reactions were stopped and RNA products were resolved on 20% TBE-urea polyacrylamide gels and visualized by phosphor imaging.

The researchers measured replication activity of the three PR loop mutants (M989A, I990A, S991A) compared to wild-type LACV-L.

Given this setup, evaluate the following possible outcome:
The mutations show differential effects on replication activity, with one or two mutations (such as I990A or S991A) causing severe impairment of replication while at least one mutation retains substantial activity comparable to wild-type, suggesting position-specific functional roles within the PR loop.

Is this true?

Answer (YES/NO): NO